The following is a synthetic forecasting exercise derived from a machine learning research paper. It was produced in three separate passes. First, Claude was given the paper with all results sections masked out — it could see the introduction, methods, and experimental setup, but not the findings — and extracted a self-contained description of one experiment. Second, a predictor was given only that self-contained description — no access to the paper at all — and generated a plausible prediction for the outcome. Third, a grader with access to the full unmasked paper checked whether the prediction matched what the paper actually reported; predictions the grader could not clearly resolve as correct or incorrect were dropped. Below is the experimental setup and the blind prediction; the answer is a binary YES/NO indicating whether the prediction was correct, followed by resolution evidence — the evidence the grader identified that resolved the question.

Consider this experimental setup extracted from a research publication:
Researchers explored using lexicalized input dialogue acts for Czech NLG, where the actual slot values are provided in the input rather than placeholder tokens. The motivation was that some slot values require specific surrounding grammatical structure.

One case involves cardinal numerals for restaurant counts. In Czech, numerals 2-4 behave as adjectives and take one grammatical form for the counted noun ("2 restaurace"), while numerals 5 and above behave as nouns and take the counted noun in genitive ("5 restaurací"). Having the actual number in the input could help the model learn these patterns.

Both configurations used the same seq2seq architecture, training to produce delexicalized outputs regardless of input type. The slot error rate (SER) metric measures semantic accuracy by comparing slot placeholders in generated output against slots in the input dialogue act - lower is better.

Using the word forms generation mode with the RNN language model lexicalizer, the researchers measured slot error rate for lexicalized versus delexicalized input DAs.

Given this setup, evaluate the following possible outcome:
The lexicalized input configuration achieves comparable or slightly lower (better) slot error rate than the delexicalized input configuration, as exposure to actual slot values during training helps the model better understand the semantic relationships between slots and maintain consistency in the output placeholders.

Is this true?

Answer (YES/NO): NO